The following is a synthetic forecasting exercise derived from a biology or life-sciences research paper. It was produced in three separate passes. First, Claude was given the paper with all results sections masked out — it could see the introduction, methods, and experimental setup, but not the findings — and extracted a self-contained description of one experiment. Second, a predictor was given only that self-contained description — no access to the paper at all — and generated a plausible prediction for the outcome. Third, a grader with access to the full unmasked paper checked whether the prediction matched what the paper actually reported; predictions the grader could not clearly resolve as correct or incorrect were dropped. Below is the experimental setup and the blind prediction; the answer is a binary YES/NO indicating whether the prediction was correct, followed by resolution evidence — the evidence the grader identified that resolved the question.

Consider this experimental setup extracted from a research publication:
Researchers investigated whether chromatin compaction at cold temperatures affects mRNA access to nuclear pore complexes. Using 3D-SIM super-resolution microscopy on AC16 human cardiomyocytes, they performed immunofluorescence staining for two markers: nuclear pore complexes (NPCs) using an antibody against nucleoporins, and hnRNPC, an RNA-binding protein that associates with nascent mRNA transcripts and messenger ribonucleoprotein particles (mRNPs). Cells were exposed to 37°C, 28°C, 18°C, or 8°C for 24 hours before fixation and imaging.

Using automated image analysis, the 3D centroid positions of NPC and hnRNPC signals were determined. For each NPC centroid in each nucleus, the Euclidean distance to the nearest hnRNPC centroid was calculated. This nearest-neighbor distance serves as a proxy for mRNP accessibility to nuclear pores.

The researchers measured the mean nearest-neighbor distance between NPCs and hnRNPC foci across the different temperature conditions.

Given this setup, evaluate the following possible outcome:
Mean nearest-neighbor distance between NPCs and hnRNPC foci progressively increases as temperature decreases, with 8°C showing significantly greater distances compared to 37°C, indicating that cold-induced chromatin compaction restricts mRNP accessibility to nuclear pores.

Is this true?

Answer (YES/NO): NO